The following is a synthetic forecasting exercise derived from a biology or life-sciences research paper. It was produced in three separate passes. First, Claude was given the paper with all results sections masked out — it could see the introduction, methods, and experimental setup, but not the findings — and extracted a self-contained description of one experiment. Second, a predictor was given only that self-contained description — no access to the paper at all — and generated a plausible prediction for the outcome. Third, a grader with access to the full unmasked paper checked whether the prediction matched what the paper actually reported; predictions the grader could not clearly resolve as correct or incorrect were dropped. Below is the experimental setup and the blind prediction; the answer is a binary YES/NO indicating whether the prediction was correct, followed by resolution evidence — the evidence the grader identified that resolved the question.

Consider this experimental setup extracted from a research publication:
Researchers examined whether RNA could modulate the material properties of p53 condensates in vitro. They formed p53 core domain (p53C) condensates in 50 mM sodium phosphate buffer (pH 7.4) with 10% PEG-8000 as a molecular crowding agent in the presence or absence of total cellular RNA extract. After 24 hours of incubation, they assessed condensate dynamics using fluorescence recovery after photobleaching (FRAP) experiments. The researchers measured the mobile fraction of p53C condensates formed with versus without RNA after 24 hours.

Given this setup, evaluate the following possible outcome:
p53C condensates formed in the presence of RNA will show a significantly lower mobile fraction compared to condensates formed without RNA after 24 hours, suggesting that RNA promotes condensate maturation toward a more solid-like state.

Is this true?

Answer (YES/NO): NO